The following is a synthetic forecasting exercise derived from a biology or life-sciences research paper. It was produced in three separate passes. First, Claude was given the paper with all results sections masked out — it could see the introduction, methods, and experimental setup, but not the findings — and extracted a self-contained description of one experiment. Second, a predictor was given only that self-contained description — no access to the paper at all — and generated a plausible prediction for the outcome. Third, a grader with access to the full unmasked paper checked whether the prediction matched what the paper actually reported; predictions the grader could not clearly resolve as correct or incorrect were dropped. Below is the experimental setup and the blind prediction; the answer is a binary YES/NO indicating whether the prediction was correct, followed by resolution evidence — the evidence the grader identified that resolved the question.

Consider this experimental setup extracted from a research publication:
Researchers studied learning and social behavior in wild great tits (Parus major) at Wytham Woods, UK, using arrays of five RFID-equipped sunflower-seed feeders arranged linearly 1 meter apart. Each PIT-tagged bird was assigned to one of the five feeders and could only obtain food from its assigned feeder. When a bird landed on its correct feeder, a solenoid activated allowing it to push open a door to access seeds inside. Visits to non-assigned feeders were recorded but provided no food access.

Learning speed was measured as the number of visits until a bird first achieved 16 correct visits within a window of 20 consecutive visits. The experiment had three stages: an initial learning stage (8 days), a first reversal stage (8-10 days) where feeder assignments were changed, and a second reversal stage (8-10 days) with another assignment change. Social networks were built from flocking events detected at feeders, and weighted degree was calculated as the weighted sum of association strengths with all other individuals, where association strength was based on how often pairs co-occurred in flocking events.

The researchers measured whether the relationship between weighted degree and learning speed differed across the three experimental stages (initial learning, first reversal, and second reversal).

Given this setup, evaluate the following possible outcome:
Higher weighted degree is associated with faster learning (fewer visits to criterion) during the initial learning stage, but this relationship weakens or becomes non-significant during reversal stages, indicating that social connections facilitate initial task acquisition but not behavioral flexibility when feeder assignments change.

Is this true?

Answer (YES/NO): NO